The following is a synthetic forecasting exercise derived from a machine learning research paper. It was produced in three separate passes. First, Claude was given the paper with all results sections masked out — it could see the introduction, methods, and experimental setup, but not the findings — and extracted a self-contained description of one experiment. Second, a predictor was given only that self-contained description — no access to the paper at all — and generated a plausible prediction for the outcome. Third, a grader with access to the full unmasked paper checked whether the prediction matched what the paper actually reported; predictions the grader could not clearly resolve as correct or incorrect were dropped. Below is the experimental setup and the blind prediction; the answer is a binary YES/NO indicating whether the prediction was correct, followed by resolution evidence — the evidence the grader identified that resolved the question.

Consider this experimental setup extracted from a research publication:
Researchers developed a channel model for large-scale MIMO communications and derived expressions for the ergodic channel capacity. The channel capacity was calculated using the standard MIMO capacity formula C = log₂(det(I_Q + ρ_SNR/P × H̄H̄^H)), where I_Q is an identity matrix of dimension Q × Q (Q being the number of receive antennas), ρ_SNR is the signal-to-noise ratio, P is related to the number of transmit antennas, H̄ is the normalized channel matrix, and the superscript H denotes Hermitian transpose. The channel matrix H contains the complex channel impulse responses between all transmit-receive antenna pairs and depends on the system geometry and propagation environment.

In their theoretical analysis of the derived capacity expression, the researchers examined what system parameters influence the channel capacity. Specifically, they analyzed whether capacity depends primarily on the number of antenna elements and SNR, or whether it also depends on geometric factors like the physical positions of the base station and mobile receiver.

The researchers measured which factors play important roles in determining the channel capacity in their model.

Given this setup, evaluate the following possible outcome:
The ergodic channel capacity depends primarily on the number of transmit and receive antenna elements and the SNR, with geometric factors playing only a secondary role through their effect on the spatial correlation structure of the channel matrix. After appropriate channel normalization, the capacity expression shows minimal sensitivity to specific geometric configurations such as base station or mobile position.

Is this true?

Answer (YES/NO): NO